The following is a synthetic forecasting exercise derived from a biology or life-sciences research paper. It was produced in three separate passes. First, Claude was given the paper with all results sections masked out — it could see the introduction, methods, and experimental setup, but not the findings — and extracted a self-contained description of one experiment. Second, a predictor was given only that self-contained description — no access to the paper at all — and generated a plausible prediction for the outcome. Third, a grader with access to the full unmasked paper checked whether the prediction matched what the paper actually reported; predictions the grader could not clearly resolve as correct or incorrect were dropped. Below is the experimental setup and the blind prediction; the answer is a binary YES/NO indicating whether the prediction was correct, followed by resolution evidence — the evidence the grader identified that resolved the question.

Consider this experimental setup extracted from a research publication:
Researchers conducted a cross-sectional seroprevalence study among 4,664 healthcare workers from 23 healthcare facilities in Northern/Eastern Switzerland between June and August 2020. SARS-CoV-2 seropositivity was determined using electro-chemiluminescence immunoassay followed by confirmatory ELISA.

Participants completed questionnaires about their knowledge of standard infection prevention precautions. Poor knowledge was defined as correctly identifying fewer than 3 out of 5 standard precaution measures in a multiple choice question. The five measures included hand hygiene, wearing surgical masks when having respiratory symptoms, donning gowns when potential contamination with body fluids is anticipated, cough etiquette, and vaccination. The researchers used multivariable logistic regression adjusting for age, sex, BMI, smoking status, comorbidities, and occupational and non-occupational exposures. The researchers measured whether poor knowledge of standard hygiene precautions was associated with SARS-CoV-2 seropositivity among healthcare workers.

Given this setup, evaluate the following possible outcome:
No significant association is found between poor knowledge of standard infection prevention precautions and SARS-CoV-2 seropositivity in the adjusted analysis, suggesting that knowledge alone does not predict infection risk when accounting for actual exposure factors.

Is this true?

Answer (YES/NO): NO